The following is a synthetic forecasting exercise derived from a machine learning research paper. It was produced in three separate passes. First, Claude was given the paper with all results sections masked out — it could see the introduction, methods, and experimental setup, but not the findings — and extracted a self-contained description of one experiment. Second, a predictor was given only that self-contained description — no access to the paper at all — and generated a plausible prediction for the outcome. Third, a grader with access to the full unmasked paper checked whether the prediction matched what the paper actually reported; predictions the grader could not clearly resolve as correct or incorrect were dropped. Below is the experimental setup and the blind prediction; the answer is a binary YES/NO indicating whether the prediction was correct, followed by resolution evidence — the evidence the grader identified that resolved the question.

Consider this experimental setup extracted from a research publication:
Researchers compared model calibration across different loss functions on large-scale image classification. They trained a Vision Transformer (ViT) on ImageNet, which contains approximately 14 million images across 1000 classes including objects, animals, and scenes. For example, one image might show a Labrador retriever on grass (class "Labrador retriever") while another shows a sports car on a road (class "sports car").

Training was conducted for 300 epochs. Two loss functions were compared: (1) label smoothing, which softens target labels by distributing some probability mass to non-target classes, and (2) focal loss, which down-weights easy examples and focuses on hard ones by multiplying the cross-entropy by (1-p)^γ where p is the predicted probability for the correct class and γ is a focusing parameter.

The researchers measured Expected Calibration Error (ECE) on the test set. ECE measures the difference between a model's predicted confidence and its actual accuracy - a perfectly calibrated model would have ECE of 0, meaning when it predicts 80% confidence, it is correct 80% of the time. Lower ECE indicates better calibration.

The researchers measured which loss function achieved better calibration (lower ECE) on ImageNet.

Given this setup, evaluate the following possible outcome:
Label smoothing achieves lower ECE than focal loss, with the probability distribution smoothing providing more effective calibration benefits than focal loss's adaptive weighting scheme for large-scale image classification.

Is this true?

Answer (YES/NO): NO